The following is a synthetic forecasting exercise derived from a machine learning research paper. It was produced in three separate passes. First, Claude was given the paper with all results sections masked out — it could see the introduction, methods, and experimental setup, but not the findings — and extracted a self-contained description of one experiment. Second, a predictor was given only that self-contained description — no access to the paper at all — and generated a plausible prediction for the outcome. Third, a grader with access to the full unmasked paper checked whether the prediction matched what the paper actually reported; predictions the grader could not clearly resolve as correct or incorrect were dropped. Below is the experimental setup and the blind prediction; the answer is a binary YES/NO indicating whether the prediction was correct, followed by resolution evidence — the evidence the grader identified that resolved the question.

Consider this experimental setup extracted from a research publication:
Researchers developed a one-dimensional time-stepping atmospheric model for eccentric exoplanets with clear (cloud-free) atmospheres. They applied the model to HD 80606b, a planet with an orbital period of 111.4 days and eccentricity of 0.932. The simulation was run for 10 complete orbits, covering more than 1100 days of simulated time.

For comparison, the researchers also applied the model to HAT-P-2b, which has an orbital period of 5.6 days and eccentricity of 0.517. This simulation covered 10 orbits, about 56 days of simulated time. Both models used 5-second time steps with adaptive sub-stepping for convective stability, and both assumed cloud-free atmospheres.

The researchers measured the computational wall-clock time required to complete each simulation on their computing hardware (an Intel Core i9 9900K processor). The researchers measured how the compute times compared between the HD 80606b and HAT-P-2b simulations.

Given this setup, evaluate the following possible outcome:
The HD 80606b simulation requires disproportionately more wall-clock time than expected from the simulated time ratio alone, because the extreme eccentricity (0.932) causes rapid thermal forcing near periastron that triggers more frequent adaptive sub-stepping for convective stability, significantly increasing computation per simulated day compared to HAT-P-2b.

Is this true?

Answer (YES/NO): NO